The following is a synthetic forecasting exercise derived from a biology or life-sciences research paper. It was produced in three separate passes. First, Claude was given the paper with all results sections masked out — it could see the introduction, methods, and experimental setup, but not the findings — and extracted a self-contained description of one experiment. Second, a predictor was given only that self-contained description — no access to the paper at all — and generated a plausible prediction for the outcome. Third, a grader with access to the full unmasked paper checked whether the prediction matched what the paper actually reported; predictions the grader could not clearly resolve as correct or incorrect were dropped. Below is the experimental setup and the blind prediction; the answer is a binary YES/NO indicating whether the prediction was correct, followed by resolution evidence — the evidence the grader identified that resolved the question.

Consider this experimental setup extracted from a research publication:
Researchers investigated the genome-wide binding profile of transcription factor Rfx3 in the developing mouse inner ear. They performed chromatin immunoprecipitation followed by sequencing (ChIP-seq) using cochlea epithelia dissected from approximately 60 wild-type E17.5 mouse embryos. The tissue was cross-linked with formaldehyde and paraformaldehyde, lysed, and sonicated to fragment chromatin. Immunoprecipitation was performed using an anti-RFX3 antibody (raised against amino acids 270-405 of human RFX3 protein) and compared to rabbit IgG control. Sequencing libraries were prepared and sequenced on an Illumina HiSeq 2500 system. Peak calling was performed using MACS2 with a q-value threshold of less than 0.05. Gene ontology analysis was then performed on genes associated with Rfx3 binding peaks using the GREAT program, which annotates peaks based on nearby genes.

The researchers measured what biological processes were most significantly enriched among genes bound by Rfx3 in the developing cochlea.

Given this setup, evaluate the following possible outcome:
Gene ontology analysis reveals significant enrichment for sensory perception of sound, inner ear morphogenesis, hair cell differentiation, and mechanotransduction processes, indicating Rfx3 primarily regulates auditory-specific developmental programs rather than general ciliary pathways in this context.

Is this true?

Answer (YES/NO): NO